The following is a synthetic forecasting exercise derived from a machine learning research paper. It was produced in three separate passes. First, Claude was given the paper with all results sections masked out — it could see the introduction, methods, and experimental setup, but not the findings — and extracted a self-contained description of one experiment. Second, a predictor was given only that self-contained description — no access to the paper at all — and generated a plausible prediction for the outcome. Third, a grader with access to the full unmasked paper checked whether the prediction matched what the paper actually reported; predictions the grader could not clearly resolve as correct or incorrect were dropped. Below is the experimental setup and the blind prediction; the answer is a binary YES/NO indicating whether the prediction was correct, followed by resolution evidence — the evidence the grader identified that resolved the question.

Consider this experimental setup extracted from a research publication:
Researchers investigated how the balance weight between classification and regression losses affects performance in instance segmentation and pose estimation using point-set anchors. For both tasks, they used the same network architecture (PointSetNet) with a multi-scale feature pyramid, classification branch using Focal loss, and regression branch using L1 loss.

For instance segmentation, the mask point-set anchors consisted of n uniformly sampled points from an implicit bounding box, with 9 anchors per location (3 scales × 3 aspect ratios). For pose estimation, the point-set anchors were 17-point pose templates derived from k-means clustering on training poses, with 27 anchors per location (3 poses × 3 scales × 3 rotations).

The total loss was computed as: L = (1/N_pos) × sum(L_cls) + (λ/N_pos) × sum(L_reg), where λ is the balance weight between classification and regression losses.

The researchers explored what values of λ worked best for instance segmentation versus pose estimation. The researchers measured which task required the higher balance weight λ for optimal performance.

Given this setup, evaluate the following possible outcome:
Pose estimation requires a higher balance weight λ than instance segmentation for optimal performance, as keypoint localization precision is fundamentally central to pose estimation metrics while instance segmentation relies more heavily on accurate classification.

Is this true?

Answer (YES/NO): YES